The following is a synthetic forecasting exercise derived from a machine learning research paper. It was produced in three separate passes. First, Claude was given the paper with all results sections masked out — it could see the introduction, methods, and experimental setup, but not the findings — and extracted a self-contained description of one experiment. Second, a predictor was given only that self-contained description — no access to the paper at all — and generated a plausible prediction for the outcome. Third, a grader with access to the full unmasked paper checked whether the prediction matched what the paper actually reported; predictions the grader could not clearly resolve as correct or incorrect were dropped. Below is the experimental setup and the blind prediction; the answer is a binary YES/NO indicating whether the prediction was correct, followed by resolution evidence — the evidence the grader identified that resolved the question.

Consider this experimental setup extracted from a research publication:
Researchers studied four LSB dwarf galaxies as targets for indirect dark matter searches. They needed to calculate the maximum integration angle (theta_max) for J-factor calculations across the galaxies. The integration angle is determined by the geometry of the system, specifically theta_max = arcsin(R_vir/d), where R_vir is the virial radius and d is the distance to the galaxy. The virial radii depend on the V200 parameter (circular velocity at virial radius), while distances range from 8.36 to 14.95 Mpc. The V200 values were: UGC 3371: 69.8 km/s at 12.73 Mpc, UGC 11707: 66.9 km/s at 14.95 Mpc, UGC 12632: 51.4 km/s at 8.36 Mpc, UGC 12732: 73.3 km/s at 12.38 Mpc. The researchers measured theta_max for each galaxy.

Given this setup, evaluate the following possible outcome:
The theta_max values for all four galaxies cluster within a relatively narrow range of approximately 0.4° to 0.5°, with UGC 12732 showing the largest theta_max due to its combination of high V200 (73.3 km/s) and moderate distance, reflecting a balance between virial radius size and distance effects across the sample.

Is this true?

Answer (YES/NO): NO